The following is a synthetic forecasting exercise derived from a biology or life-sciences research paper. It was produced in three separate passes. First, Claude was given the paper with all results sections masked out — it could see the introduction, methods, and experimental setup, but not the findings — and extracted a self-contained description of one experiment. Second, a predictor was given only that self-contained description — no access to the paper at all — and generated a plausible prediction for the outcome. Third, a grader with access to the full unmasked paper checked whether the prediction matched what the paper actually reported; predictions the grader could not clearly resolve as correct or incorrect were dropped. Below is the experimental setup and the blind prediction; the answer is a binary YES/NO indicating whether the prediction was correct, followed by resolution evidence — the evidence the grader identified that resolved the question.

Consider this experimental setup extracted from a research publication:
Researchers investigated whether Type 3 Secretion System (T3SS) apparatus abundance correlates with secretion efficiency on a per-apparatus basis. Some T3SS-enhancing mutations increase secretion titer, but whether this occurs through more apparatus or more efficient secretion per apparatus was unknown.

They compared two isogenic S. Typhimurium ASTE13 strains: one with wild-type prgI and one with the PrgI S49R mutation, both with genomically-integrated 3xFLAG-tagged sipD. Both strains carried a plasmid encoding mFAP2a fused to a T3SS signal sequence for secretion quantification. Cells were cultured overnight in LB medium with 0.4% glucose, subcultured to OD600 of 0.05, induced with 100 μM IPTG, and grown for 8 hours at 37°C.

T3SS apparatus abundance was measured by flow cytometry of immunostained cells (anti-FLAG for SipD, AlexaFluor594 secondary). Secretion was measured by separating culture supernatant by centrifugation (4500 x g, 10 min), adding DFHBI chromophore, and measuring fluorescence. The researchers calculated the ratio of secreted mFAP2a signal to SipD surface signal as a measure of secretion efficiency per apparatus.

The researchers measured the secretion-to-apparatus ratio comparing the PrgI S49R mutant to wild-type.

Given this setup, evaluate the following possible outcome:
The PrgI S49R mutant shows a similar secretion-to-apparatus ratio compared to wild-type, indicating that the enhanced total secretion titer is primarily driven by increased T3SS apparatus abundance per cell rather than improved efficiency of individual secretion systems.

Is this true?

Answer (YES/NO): NO